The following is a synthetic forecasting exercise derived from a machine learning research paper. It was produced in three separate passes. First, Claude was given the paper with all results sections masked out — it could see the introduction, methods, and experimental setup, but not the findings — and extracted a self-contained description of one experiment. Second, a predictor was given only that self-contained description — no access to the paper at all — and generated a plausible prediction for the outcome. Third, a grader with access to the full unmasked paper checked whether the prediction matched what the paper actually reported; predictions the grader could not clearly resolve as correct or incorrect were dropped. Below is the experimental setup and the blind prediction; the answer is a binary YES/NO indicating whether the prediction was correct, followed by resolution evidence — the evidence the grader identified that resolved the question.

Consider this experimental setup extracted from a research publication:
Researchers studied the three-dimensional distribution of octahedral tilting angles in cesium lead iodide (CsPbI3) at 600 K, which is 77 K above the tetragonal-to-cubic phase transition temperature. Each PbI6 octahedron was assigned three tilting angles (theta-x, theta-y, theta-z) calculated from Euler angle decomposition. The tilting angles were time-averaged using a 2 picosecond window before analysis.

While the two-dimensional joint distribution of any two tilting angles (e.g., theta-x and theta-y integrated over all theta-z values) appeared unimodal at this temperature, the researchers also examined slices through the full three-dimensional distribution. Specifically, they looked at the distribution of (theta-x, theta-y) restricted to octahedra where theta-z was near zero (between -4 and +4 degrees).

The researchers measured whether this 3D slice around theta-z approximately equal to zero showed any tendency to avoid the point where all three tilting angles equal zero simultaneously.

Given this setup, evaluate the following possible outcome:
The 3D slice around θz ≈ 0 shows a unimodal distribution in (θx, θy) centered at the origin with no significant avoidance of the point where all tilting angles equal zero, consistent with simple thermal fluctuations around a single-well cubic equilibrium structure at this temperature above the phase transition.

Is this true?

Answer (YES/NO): NO